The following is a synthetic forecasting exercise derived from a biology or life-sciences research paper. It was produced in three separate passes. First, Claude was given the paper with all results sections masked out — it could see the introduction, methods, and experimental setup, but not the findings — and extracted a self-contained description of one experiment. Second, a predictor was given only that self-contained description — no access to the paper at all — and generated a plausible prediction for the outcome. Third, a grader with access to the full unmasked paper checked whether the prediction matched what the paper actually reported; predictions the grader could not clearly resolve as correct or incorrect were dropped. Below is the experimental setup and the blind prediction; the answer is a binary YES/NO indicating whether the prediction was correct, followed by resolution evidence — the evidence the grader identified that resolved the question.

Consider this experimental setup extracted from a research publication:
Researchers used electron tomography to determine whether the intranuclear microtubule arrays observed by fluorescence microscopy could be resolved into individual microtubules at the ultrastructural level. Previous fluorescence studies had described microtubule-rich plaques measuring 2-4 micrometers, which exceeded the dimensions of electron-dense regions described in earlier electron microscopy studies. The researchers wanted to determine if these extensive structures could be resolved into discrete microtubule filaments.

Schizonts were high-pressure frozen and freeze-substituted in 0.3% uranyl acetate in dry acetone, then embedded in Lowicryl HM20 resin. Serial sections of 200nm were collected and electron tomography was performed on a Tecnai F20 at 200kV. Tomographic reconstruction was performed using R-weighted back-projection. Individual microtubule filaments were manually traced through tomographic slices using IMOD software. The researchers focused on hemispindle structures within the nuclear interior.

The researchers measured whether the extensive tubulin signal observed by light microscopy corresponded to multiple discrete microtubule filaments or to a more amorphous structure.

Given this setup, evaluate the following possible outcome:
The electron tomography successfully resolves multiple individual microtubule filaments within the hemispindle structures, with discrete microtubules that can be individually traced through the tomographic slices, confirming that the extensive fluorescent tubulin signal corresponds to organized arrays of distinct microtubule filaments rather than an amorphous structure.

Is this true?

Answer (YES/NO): YES